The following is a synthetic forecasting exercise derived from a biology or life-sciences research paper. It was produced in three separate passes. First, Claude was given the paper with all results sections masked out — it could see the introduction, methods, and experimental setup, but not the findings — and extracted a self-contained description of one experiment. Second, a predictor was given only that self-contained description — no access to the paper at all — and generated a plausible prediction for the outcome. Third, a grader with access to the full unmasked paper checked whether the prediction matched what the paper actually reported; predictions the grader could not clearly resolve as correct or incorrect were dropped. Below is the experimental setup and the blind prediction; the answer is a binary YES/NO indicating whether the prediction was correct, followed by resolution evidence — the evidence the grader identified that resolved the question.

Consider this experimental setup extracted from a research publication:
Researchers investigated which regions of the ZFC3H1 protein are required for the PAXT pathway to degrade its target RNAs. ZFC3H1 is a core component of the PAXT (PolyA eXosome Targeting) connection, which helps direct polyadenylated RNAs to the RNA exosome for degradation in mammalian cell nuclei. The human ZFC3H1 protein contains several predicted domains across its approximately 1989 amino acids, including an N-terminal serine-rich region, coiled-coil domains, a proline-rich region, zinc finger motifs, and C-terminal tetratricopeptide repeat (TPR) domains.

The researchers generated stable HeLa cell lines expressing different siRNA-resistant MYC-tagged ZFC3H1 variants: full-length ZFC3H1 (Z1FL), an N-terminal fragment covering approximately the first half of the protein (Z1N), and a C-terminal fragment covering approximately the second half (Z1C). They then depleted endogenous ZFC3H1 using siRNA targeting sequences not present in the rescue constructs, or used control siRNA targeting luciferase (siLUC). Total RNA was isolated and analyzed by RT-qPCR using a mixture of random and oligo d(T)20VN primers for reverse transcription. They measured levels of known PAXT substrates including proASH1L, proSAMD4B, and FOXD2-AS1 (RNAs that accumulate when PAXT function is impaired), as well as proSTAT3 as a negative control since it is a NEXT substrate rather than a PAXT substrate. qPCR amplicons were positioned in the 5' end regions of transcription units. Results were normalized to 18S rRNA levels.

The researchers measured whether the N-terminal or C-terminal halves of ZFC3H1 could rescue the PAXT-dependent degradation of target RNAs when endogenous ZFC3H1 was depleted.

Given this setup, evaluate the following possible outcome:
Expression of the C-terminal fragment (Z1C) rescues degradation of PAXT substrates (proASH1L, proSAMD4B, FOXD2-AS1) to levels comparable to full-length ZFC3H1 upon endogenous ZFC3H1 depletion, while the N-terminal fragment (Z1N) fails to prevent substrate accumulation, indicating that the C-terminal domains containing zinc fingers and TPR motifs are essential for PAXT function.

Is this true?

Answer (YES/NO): NO